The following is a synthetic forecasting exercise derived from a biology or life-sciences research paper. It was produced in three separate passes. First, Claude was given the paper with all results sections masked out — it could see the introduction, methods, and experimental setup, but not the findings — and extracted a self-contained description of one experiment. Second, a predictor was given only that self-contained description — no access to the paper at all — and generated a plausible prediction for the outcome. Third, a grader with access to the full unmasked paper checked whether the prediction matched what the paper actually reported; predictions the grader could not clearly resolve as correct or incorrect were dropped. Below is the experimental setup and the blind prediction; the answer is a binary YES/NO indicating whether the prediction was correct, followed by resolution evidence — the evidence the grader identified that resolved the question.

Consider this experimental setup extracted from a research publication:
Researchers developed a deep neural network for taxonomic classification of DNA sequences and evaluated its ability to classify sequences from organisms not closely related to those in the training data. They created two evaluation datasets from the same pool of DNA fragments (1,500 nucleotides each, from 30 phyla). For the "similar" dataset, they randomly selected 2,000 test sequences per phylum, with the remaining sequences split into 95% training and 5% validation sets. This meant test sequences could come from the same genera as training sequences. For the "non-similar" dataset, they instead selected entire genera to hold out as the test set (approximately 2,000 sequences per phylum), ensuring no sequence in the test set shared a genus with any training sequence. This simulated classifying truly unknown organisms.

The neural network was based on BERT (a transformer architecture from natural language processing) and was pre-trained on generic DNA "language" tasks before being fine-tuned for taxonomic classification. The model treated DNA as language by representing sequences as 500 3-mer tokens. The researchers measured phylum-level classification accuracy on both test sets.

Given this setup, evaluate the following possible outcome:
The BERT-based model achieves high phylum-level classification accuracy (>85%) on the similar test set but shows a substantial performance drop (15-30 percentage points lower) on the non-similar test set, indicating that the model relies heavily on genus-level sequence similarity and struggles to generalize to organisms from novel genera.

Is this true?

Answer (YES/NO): NO